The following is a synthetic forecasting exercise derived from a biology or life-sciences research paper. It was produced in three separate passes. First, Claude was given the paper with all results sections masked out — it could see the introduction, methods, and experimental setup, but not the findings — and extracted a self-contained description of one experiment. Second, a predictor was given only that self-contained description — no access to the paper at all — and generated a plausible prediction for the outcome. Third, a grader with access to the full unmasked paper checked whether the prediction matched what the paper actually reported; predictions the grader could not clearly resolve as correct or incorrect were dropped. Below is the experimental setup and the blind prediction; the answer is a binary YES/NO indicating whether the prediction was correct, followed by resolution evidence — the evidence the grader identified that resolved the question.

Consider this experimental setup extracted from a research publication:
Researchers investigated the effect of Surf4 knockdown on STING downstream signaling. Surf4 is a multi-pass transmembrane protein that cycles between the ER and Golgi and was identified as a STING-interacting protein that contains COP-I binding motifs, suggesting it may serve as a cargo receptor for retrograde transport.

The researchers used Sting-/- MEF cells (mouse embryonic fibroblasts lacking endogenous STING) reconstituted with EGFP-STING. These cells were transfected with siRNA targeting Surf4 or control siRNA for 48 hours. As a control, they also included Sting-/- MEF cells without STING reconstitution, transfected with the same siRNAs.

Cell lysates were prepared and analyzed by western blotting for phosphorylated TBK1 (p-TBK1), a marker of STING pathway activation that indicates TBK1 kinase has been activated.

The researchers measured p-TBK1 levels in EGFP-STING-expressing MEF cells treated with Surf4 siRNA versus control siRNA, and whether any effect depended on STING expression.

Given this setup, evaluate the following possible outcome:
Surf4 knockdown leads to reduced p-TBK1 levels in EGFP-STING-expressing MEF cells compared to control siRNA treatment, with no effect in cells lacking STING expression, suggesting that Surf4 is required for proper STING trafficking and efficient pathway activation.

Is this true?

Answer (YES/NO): NO